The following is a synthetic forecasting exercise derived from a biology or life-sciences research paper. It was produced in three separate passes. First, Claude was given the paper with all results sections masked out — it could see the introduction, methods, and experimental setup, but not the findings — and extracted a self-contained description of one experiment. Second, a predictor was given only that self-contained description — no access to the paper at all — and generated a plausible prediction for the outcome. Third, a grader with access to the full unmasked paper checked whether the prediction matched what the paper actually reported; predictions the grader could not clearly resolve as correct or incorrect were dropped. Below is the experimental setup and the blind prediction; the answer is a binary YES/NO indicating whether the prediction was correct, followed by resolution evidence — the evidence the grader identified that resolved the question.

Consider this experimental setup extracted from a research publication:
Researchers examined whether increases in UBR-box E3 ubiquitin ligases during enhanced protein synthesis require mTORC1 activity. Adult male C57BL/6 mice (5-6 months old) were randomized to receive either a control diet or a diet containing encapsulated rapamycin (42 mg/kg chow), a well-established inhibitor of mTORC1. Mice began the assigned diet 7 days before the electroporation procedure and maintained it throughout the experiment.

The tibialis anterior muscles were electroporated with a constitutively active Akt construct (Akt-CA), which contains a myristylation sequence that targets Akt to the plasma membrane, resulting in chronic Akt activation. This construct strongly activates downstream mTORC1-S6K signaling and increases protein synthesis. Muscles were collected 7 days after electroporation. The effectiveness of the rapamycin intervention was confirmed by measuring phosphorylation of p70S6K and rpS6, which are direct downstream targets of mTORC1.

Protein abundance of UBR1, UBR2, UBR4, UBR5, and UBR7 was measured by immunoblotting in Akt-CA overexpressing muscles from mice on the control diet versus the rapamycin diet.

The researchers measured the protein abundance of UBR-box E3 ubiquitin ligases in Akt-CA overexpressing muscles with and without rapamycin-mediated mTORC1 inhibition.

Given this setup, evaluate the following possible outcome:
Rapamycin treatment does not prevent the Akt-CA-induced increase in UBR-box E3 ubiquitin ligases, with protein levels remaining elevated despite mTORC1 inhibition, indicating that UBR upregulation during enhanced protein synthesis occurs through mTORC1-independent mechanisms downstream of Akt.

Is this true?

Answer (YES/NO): YES